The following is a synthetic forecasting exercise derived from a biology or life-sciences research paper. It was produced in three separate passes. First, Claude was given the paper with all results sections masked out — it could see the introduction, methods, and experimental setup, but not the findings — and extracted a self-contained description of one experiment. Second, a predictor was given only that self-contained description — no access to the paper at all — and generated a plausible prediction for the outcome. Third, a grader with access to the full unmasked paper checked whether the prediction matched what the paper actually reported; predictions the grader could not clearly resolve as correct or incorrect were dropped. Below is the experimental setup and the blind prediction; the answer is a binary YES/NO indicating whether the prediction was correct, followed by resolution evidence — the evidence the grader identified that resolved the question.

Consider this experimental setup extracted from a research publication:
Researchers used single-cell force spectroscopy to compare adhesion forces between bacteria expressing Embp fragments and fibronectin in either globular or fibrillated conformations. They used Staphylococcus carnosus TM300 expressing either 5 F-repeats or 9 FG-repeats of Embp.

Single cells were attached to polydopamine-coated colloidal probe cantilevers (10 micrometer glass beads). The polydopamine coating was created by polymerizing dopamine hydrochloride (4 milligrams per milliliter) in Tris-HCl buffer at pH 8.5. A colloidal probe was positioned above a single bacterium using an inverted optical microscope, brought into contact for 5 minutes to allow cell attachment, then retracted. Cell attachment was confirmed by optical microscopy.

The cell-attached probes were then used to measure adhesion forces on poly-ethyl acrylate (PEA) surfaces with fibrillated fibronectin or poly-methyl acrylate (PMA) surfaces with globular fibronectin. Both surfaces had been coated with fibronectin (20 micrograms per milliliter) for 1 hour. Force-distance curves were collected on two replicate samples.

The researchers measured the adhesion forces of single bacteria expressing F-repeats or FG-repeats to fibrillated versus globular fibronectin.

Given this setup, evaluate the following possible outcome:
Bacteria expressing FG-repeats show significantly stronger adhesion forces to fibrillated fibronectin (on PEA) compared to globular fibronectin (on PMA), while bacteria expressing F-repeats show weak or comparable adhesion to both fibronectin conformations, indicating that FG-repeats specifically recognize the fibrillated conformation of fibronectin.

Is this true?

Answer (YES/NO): NO